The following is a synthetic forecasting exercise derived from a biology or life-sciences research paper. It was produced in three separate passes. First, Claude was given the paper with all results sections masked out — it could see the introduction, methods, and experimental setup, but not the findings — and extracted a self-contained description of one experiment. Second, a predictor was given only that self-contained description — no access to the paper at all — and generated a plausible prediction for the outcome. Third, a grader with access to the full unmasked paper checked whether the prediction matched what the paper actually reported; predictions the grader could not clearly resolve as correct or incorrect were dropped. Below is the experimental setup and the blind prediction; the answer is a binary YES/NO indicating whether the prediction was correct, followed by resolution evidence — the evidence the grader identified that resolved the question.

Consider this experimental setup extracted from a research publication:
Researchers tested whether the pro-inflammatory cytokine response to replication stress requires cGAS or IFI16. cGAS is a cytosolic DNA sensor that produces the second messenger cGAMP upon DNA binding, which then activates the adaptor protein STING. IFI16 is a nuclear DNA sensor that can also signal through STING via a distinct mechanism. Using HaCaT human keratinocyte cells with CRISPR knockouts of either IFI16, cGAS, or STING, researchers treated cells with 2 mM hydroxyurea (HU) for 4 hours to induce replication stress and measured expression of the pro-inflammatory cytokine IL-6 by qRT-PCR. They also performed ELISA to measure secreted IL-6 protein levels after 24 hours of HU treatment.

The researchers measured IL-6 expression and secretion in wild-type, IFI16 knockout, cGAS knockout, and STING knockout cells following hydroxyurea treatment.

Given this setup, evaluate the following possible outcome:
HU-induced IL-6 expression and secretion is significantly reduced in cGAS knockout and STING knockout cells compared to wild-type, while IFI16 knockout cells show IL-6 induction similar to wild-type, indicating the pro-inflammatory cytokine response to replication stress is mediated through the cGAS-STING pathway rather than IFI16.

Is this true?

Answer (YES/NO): NO